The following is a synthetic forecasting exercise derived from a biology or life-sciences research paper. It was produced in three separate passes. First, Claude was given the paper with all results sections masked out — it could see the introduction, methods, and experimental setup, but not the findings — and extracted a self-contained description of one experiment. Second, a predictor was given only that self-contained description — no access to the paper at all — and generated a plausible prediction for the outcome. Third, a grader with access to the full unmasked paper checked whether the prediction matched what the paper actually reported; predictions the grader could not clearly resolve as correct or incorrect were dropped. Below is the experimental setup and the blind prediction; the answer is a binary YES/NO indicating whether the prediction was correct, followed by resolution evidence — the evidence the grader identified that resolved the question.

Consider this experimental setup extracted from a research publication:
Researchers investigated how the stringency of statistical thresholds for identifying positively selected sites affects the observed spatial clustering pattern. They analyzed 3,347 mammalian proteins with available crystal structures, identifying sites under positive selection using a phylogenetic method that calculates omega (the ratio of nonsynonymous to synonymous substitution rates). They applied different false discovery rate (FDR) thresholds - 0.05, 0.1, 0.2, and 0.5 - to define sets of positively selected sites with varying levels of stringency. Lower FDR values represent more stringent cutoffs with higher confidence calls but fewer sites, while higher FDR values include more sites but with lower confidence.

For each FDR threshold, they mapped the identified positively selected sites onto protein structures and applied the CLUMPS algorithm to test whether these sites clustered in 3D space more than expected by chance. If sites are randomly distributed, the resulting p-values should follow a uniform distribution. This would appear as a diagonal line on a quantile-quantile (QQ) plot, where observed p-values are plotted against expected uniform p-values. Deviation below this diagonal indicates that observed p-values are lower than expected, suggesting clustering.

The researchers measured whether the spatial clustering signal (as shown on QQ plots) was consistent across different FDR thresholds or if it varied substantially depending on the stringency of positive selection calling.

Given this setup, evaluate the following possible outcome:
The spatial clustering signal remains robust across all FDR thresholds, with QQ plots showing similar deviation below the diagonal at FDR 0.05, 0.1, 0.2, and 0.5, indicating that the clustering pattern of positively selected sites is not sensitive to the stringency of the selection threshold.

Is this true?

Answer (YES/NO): YES